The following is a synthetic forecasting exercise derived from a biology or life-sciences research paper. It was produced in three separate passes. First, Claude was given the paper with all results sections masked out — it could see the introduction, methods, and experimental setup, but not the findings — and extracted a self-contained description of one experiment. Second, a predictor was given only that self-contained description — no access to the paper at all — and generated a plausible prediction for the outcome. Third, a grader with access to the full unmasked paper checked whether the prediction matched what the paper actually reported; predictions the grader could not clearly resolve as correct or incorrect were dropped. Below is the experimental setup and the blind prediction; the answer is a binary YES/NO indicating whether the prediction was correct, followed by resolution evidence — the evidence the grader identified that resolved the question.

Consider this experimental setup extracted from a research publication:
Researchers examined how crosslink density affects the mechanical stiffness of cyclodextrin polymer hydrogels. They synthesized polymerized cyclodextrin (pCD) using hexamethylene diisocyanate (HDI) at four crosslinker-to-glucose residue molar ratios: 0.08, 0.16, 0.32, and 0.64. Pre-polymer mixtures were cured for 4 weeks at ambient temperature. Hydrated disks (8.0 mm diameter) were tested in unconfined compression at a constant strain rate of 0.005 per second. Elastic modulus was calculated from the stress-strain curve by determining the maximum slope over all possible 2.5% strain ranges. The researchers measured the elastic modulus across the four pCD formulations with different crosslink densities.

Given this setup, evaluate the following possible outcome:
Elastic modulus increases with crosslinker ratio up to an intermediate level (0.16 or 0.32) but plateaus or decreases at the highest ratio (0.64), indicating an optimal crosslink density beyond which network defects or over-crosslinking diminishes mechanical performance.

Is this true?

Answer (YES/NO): NO